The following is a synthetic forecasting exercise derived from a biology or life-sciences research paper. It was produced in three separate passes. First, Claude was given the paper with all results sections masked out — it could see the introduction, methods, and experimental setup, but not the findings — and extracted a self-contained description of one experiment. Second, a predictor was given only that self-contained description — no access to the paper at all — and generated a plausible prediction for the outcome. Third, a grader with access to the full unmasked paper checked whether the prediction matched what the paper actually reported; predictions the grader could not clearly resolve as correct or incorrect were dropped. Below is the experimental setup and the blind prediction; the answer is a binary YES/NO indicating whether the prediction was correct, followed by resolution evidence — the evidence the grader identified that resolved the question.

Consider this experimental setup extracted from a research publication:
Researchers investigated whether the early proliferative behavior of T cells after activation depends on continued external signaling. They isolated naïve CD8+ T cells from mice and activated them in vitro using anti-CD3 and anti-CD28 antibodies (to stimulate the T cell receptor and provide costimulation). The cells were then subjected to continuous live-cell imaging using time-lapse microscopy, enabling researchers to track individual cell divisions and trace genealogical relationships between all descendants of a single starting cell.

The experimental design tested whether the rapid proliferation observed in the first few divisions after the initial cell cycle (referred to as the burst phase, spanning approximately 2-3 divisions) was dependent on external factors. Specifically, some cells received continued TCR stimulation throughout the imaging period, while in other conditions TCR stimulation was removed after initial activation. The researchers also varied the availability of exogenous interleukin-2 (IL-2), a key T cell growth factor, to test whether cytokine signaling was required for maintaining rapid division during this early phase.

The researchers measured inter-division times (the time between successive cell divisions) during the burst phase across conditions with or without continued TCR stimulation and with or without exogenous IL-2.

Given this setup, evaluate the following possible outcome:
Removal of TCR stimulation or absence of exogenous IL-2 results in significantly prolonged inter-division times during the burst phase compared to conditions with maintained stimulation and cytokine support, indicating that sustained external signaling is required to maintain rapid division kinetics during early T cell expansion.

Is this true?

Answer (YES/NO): NO